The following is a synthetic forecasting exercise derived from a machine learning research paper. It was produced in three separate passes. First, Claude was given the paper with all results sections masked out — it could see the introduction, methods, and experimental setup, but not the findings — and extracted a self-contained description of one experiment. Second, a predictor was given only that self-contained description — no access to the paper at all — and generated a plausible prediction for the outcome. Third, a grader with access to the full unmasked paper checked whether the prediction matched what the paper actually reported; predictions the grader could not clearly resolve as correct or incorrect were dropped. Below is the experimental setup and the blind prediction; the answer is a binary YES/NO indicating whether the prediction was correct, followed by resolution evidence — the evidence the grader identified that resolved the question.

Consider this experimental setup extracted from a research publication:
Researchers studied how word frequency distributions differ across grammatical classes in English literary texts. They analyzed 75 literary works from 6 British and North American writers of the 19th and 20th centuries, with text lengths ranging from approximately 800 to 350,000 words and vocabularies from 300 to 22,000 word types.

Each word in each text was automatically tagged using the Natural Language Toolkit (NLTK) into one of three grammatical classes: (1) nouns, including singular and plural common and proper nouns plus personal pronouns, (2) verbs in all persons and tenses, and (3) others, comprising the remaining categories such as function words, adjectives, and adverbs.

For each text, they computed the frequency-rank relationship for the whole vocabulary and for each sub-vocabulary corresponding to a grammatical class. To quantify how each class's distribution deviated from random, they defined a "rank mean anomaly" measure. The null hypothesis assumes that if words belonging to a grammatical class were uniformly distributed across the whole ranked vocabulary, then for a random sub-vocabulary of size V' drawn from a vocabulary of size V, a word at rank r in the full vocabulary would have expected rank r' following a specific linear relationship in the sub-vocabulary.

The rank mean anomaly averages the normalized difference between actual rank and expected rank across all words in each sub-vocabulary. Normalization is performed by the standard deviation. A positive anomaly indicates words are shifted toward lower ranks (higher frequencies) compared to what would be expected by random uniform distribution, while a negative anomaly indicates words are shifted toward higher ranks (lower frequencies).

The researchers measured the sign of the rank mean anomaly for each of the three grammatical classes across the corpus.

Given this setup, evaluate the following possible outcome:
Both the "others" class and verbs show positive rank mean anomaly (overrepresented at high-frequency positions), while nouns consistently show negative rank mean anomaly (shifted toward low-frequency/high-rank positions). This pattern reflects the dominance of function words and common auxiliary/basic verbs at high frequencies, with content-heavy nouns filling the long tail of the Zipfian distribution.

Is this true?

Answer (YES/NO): NO